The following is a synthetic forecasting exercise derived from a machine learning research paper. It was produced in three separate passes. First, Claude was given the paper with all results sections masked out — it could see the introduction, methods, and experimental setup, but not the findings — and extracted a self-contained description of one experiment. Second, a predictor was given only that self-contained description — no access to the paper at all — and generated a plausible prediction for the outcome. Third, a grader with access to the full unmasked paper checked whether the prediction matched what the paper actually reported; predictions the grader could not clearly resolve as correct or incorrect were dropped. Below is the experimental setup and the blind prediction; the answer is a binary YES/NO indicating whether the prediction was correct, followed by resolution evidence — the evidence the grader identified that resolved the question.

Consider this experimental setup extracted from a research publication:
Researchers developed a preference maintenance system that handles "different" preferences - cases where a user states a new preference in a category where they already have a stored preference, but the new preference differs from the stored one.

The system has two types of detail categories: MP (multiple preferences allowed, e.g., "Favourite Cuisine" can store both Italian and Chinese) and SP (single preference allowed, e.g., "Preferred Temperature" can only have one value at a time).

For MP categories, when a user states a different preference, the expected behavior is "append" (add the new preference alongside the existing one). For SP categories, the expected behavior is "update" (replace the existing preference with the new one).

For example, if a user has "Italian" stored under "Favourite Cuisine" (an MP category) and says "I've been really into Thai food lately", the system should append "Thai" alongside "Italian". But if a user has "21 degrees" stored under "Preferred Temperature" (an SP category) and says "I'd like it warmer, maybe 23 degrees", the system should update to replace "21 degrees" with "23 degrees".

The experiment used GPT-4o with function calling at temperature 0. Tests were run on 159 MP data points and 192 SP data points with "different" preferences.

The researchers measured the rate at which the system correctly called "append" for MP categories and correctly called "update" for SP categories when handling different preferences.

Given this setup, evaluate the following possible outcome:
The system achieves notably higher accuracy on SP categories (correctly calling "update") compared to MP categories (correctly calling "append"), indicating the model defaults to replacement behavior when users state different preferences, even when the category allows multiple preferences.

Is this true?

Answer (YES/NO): YES